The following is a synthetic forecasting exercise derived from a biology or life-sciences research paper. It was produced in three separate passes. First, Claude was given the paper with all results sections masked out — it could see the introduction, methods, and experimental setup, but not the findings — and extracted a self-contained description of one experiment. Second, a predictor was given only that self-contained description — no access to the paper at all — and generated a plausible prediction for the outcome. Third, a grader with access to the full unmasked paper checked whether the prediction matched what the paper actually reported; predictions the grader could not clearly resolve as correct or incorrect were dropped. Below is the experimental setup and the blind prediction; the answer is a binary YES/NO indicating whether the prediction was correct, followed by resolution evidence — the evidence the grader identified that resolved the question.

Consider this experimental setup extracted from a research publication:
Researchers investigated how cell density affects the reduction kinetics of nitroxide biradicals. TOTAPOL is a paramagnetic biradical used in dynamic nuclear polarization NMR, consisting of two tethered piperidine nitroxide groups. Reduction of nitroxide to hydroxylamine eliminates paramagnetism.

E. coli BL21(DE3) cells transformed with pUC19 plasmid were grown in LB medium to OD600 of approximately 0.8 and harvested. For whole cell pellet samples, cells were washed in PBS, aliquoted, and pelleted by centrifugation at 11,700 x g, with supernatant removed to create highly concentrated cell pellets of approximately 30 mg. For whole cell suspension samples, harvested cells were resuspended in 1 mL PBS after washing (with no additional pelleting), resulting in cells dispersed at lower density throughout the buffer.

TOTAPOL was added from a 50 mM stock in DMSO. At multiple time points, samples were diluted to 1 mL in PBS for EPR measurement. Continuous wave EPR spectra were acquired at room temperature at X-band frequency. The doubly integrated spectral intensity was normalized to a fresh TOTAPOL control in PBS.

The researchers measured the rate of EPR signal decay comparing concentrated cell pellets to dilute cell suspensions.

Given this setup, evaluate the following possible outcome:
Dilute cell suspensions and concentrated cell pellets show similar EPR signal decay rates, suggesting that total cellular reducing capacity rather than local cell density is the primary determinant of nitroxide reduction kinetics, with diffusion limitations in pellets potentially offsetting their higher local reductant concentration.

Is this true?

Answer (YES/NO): NO